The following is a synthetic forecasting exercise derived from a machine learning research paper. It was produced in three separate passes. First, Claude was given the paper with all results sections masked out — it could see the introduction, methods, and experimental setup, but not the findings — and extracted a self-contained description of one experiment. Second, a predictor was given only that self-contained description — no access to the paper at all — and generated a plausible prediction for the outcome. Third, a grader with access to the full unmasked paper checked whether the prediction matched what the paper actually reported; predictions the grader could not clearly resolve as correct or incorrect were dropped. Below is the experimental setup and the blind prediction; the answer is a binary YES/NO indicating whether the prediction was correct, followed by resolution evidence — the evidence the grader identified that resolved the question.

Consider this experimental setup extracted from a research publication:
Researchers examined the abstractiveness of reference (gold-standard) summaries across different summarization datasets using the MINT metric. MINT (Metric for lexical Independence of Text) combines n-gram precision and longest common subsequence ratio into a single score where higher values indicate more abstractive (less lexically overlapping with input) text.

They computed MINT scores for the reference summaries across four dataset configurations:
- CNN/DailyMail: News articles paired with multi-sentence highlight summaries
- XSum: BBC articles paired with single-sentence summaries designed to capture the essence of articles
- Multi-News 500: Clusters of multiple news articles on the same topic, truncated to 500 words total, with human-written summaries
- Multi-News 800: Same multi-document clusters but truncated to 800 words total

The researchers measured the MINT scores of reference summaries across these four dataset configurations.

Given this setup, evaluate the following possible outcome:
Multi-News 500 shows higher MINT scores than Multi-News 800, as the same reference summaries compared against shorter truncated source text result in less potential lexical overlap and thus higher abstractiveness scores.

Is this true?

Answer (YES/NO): YES